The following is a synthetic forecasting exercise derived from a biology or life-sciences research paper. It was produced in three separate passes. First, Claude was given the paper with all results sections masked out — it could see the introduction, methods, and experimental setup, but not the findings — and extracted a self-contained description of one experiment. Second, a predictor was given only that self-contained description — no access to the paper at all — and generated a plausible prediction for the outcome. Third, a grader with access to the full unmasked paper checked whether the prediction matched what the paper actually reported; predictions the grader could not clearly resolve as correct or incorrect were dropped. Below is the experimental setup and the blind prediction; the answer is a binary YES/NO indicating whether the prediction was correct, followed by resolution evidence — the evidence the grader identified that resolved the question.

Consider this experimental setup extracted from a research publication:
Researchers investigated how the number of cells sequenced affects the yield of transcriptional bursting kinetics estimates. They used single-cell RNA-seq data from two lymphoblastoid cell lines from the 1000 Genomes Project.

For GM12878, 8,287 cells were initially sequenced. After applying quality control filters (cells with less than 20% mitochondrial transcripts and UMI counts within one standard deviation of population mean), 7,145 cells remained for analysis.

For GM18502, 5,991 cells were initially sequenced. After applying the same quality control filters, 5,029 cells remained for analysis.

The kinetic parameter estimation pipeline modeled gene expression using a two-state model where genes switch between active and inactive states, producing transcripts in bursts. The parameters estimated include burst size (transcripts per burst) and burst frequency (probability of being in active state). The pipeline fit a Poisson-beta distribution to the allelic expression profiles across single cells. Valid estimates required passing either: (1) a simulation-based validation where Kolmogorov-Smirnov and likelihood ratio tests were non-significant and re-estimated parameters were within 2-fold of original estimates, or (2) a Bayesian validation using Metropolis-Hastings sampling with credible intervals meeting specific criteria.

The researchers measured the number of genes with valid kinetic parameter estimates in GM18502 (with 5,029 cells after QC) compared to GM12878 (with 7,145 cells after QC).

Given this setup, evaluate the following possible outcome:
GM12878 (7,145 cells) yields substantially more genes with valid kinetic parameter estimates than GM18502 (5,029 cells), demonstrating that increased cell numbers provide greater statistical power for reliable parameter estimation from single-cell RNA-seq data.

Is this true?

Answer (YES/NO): NO